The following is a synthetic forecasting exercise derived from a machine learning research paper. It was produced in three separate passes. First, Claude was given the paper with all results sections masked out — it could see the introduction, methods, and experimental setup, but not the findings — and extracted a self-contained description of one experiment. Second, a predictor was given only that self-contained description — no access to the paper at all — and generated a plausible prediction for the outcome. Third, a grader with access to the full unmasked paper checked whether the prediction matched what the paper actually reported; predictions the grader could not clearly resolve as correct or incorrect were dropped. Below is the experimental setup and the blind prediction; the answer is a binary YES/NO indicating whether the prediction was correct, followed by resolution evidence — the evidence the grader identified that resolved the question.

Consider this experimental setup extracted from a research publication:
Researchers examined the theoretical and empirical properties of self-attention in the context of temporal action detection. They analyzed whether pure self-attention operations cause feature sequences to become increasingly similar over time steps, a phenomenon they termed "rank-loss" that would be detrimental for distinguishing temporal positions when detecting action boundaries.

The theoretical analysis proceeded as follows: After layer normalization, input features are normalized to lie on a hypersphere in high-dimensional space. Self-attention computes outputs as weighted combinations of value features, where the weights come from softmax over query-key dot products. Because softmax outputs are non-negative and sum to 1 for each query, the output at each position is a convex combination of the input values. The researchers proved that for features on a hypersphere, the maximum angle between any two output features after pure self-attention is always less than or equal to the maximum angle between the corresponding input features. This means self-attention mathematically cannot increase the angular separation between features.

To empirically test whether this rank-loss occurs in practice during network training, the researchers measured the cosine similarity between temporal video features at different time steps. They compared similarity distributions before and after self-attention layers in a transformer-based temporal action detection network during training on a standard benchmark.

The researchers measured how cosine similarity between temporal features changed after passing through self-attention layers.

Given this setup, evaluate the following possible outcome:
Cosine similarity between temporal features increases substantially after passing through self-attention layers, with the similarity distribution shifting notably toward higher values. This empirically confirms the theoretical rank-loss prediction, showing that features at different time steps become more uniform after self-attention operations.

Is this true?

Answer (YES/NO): YES